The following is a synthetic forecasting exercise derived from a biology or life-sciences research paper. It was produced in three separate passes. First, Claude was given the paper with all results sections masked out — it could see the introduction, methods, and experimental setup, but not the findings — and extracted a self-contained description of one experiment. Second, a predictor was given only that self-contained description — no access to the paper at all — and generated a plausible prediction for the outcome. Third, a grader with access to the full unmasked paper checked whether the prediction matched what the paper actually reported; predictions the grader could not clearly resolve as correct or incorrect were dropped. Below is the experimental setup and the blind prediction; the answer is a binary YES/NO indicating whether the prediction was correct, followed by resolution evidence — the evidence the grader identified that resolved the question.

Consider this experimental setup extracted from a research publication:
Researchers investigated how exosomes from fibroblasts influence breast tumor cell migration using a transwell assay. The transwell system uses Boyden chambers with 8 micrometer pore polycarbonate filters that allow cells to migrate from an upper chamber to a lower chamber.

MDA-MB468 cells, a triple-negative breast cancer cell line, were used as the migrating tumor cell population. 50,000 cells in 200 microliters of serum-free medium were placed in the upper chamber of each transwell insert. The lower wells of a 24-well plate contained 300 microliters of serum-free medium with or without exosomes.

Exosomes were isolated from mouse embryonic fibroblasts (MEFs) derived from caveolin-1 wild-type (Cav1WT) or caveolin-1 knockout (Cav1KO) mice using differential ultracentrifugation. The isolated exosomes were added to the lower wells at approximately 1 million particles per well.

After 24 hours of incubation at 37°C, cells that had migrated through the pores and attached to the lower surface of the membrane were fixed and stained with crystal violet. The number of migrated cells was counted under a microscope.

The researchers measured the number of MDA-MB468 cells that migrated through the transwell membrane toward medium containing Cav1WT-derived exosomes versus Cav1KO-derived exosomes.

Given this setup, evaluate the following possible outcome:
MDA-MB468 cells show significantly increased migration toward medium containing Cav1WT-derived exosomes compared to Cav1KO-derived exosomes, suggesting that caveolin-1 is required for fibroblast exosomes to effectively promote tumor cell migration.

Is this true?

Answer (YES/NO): YES